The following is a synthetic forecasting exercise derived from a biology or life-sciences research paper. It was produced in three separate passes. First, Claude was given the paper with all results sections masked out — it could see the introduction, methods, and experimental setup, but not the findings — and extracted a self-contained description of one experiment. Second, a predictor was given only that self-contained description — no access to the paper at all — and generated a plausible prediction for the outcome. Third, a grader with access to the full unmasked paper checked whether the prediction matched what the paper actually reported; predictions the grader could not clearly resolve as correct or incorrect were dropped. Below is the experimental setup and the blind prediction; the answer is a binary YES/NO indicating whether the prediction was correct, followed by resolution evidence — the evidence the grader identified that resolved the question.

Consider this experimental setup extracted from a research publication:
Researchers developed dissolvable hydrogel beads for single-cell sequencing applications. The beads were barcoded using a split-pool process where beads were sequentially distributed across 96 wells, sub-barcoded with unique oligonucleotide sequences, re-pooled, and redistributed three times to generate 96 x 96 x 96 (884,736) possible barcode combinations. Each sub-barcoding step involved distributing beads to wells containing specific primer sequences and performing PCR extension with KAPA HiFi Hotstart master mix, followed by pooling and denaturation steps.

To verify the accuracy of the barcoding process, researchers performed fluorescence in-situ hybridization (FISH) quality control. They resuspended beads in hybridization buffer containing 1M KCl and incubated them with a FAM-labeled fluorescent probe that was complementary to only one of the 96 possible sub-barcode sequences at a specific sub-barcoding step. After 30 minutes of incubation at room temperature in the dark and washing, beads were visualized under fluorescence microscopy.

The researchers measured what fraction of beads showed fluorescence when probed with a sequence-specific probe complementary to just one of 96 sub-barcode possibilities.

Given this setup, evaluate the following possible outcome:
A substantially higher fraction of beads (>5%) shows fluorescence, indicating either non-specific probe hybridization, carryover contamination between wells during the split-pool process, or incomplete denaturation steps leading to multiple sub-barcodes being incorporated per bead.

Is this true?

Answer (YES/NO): NO